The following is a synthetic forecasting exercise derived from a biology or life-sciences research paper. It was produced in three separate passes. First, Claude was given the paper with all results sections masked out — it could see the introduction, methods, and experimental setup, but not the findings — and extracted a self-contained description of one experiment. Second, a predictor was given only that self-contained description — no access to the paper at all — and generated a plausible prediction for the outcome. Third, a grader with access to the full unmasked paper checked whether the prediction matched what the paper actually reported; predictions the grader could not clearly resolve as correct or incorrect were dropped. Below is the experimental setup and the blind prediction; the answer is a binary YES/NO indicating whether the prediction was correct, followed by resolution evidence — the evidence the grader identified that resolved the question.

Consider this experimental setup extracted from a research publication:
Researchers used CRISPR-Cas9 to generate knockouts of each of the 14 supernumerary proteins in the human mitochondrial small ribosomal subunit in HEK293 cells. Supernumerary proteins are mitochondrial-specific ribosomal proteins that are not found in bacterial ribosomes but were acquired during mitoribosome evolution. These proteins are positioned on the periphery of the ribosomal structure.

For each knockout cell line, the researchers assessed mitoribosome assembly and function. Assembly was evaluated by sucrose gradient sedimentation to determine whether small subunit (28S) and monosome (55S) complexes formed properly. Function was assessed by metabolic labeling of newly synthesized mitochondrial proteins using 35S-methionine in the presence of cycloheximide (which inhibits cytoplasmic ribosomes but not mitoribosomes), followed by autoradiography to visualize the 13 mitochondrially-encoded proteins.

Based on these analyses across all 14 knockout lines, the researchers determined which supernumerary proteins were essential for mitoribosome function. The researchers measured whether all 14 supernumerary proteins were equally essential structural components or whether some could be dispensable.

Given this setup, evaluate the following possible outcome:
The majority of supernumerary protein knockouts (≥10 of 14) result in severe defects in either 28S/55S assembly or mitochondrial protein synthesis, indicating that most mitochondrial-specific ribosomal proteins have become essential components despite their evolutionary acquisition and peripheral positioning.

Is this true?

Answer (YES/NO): YES